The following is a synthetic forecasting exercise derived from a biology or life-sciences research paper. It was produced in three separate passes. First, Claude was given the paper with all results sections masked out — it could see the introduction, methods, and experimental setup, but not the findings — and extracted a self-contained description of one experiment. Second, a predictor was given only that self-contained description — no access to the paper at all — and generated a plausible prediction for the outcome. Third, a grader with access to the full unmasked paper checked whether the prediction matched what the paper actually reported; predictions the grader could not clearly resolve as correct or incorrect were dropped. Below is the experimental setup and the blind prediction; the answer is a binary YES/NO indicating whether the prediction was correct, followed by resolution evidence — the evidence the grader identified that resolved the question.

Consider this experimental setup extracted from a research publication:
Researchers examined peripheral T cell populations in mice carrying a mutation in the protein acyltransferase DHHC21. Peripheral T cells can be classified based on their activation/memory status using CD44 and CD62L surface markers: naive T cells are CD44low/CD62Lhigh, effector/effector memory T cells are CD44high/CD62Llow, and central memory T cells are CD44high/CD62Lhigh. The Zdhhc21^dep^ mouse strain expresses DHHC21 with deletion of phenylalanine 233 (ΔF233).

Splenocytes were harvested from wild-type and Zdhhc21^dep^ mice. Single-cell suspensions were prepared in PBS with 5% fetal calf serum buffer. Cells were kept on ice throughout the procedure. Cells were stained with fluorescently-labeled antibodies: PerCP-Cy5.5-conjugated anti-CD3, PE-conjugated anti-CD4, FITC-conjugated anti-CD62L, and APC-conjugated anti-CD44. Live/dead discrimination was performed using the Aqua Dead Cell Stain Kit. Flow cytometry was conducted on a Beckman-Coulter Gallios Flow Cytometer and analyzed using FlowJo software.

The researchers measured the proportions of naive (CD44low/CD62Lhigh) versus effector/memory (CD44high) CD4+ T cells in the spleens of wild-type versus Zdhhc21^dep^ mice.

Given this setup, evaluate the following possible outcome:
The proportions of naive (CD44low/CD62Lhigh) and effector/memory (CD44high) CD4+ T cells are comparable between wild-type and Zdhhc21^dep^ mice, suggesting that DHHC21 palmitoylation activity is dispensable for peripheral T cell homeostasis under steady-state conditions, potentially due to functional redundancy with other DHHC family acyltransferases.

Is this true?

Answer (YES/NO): YES